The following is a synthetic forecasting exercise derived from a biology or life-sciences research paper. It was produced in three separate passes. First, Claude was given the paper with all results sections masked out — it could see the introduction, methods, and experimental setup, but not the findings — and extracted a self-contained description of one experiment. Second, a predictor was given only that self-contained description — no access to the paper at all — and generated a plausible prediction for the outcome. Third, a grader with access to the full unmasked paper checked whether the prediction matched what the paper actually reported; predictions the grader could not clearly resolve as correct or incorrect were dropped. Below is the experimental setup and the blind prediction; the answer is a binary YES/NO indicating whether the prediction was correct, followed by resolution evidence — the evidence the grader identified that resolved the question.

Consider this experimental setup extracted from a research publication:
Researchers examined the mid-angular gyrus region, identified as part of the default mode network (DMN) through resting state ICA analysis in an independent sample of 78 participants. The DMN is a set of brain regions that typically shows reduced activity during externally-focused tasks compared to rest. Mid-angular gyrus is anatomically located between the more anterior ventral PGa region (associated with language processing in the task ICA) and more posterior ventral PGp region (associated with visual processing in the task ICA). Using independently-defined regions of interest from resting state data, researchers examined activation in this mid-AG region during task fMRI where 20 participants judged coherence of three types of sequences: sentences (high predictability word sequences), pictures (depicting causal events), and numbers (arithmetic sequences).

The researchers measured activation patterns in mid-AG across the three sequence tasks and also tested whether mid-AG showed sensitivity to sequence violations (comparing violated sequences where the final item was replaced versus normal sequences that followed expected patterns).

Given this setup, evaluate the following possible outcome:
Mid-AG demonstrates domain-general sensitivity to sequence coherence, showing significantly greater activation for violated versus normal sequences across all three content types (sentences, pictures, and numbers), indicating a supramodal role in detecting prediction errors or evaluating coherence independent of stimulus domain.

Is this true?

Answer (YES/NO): YES